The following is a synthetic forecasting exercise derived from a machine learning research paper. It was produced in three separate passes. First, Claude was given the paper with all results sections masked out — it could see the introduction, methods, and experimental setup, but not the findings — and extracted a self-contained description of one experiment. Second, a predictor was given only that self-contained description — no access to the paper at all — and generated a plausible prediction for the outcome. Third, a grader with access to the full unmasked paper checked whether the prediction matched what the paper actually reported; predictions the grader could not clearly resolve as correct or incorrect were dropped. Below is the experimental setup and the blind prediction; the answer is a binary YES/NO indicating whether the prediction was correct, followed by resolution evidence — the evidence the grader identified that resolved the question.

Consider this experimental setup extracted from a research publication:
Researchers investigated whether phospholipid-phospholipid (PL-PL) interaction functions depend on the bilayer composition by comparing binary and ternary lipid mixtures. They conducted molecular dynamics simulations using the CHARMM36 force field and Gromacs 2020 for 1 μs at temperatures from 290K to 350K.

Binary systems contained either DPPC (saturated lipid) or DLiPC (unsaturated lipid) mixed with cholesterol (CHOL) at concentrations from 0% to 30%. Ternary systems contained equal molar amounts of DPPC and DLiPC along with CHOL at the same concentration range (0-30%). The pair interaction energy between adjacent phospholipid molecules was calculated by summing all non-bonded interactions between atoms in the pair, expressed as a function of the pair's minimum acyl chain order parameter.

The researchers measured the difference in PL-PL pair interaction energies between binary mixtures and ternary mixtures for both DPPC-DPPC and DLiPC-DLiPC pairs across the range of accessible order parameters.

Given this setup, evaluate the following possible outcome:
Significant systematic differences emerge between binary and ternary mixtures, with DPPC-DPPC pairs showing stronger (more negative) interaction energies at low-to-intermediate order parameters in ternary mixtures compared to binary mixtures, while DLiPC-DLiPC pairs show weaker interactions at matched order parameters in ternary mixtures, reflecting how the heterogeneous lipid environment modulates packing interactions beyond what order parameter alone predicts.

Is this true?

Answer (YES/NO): NO